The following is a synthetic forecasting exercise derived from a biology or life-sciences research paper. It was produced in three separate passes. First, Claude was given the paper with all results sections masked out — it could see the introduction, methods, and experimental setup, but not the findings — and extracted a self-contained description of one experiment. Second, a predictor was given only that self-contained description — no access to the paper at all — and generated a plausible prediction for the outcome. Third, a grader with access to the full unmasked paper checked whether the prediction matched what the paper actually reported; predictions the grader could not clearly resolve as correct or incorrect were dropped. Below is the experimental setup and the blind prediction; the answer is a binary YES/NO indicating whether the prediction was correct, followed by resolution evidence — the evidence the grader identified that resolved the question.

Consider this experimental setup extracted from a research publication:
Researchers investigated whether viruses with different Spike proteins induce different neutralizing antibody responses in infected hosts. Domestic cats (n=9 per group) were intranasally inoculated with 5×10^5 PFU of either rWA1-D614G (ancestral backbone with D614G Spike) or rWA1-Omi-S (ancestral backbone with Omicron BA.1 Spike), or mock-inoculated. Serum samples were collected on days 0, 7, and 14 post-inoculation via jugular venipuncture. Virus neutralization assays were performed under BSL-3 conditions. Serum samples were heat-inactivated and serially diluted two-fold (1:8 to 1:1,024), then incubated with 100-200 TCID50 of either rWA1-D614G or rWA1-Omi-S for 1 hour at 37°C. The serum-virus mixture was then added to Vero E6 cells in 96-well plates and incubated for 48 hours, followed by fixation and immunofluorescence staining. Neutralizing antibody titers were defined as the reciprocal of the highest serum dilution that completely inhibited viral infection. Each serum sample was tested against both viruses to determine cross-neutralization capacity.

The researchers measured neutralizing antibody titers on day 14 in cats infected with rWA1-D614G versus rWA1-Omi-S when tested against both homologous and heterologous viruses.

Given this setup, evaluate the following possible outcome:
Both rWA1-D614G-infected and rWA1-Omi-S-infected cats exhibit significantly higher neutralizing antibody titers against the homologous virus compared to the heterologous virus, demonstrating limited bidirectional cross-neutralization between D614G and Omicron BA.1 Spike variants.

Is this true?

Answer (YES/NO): YES